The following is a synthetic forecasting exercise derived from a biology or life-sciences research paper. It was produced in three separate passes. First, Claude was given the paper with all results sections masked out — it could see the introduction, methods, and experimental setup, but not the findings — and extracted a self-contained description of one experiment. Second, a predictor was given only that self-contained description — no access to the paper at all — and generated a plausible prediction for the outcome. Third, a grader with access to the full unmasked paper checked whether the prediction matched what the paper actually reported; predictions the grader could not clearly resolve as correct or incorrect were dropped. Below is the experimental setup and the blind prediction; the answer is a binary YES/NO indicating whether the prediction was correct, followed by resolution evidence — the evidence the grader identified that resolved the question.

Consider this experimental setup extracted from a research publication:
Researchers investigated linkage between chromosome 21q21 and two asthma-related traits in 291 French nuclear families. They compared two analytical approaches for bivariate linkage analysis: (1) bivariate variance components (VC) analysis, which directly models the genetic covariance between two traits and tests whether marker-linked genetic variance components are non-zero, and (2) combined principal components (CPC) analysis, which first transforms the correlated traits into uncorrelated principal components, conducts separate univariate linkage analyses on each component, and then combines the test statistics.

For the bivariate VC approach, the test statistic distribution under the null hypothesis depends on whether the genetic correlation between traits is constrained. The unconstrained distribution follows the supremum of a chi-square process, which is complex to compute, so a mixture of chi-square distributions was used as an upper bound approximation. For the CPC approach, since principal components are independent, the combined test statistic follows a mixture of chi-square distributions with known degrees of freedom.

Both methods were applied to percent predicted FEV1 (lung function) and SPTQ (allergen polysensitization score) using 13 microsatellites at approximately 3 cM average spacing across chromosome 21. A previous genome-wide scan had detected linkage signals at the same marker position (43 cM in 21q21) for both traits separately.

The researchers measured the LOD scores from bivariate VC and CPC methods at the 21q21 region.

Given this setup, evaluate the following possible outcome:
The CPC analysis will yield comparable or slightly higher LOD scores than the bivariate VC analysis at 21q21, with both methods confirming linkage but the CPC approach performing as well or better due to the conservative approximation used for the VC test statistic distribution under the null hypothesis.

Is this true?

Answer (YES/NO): NO